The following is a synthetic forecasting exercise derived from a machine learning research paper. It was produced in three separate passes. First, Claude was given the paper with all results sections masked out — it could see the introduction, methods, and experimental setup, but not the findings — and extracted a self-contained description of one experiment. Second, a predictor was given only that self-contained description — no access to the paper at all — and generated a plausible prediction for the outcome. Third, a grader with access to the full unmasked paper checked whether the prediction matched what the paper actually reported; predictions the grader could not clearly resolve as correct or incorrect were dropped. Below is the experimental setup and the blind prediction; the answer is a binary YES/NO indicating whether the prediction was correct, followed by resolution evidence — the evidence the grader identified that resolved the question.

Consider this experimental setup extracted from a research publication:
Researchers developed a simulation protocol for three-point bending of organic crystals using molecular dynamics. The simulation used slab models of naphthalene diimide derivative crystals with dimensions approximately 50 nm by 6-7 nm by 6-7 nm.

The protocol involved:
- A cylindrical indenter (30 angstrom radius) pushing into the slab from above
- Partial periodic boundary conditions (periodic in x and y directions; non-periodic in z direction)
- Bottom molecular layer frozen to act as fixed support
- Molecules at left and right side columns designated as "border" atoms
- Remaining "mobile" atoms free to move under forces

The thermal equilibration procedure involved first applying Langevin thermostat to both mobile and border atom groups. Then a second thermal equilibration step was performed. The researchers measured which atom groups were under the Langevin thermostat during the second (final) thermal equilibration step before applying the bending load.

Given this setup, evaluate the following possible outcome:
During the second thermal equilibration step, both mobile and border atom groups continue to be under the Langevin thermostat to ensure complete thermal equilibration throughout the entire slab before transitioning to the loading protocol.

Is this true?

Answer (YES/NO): NO